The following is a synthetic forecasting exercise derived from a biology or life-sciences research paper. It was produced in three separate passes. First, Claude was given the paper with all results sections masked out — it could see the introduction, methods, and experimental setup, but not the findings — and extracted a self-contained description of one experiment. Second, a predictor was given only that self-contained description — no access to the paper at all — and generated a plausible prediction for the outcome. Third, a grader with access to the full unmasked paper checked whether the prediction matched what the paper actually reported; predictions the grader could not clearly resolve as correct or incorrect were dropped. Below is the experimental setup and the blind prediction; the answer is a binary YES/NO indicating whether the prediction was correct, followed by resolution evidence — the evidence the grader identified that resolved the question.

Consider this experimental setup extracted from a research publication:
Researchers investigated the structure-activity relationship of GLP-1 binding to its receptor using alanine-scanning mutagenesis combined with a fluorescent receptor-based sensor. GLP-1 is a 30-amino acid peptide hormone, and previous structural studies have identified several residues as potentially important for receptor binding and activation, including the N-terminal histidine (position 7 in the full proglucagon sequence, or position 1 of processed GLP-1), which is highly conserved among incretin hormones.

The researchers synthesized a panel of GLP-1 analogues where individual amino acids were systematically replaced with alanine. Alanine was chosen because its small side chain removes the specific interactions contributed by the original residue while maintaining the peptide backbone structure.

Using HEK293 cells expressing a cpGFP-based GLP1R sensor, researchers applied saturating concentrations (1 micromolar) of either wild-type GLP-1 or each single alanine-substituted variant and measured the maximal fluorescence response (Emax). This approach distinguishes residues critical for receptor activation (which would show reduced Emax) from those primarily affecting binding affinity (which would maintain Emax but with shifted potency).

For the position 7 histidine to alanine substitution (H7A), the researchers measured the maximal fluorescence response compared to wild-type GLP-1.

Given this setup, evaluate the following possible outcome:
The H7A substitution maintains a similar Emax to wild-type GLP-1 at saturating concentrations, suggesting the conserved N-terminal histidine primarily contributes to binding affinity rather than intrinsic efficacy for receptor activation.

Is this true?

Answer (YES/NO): NO